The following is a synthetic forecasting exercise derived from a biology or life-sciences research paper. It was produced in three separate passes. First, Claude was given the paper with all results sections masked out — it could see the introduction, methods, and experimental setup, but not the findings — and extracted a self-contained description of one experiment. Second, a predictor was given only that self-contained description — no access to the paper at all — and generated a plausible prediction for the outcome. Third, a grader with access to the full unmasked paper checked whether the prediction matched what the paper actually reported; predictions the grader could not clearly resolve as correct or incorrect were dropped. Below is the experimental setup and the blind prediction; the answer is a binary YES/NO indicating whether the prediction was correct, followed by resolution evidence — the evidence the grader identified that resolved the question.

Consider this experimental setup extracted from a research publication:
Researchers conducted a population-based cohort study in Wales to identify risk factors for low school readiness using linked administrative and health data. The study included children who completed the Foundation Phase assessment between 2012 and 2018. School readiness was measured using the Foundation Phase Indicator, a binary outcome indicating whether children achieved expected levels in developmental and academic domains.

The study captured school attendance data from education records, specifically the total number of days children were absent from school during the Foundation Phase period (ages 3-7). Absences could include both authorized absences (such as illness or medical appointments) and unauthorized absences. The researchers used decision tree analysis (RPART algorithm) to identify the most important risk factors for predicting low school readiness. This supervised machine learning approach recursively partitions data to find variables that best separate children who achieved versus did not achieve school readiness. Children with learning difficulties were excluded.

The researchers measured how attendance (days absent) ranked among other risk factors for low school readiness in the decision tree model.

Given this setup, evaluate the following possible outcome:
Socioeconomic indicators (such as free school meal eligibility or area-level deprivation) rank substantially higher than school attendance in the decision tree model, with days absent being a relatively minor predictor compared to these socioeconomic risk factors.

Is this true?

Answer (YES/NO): NO